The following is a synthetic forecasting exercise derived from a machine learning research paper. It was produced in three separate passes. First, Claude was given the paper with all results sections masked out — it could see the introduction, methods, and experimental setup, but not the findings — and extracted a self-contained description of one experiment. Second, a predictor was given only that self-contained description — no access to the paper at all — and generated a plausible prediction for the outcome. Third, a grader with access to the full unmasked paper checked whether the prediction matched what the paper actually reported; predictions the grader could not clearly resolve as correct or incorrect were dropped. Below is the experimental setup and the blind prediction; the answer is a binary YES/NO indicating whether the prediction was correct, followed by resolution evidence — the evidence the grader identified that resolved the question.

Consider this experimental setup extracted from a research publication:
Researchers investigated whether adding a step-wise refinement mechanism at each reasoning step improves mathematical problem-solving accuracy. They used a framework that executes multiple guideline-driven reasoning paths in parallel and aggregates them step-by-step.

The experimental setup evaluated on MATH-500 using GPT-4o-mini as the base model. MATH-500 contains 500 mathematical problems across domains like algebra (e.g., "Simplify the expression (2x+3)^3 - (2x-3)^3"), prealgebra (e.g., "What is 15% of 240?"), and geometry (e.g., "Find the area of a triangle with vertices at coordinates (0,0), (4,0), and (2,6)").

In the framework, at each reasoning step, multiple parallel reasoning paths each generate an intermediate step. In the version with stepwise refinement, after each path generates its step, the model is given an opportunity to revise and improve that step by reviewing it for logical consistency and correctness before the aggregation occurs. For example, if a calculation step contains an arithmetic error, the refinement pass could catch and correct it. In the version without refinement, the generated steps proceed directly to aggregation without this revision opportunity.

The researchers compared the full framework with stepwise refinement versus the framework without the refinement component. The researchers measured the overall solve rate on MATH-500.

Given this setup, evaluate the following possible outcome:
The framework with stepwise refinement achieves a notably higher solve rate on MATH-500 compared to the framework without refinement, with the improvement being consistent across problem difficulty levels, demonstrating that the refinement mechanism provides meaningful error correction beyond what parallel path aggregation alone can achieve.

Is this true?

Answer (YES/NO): NO